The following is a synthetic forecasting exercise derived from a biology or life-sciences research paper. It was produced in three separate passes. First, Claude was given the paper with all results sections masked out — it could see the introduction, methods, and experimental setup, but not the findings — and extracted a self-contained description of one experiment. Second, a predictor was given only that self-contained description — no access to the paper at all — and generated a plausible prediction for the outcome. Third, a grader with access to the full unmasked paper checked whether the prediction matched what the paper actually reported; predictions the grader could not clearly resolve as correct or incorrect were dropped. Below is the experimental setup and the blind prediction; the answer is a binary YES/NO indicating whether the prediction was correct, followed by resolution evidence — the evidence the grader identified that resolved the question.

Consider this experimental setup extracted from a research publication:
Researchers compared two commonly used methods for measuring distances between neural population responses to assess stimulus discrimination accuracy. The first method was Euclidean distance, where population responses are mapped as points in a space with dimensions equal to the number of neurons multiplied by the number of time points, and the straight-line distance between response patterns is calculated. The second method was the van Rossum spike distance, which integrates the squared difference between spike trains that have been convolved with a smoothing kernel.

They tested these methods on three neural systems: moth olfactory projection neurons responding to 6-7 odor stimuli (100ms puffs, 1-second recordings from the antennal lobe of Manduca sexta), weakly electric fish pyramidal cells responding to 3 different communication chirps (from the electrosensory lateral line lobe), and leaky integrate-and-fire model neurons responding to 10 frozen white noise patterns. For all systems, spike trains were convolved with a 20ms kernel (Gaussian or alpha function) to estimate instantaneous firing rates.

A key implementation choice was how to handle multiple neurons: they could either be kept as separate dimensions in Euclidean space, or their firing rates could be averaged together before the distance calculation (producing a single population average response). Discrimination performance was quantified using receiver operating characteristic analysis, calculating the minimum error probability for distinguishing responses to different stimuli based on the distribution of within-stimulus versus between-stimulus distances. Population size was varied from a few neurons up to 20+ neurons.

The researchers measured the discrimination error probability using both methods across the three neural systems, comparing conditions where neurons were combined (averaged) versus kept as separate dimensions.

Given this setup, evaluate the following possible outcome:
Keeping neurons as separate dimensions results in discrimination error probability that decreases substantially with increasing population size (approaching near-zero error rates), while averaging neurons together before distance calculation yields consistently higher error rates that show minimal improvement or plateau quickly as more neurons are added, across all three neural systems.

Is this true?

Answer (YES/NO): NO